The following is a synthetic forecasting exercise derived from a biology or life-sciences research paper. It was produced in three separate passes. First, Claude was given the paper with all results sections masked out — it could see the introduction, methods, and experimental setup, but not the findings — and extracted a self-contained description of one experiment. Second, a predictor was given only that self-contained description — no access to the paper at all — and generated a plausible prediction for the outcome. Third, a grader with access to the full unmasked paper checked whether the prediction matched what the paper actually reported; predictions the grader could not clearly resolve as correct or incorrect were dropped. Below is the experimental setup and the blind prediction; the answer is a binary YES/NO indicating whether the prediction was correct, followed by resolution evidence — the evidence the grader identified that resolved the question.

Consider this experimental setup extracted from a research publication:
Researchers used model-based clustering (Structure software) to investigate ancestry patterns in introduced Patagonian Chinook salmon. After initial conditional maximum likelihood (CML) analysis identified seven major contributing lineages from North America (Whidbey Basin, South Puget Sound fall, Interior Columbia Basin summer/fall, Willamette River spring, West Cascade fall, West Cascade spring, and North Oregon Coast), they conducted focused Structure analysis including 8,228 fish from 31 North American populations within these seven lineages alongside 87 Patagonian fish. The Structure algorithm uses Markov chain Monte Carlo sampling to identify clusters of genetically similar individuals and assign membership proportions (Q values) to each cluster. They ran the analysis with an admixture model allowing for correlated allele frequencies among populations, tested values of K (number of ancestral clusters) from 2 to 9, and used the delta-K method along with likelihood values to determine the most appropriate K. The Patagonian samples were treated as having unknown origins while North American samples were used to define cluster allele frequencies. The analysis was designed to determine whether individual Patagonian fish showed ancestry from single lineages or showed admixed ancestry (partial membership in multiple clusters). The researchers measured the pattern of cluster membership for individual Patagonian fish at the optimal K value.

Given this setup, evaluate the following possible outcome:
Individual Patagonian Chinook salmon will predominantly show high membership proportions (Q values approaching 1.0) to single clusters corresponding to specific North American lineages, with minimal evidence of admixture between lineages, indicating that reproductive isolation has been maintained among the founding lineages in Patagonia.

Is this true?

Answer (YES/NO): YES